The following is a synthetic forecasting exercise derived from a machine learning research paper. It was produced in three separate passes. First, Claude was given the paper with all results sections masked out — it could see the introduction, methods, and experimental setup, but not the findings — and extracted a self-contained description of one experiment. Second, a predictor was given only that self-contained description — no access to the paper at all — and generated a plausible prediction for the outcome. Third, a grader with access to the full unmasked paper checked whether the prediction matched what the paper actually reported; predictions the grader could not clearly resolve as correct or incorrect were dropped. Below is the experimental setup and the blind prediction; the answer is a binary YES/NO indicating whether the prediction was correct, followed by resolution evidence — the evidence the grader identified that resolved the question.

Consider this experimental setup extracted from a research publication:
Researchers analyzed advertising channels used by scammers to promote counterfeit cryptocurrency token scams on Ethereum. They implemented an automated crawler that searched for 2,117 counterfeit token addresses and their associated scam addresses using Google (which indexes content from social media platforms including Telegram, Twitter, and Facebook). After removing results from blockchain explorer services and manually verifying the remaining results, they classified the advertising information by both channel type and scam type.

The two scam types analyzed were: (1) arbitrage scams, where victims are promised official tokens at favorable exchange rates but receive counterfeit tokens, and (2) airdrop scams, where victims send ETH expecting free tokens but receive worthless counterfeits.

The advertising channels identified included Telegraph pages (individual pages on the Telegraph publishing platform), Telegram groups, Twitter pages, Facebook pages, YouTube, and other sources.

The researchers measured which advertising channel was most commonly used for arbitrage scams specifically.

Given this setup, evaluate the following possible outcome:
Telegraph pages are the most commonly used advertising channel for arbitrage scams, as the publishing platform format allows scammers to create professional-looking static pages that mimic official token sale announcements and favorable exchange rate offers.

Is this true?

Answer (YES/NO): YES